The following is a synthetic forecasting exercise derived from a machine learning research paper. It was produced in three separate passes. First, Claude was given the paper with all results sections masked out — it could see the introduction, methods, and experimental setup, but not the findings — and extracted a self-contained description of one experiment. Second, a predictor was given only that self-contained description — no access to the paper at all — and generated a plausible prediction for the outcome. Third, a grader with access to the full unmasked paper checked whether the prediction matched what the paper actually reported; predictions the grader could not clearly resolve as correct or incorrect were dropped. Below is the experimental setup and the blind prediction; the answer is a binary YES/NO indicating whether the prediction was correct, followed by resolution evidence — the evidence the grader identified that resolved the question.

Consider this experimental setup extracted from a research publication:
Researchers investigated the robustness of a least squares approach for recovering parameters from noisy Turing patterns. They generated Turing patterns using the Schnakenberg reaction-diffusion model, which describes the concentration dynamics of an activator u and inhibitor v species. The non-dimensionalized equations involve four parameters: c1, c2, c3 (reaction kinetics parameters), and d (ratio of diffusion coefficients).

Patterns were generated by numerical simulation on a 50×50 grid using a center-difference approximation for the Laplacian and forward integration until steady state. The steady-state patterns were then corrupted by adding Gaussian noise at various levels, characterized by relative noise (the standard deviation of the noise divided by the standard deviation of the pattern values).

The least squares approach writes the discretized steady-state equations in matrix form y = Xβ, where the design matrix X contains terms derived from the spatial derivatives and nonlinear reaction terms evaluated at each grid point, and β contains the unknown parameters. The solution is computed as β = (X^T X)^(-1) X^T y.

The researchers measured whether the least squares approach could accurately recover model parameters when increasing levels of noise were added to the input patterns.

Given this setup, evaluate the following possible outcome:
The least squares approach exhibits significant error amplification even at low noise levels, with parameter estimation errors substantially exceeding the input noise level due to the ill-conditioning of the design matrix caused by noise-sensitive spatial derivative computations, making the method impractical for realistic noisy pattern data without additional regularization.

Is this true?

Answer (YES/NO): NO